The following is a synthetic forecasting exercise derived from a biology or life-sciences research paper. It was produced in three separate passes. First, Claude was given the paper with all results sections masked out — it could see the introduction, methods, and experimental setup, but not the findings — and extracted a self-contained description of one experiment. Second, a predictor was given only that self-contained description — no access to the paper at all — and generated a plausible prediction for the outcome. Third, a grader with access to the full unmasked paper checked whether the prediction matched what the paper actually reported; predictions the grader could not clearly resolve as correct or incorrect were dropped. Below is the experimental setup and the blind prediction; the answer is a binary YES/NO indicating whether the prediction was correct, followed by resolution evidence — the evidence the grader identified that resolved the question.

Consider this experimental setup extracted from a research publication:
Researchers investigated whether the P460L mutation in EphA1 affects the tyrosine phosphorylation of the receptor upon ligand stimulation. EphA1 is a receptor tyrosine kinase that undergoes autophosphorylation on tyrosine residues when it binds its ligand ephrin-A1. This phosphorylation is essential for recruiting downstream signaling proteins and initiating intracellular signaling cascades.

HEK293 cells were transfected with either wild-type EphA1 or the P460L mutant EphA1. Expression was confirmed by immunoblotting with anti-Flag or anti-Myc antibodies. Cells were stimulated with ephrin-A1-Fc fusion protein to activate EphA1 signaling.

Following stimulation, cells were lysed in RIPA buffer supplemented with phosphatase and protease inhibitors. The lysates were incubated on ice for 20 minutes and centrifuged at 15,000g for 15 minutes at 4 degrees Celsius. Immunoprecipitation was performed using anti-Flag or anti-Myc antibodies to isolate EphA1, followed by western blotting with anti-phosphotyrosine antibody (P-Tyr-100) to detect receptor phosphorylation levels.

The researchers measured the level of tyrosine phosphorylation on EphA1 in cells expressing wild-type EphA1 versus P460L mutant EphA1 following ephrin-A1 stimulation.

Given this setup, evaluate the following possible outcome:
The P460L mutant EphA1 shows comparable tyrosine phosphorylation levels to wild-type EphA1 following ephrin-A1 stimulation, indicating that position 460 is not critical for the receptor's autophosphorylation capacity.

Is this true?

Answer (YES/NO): NO